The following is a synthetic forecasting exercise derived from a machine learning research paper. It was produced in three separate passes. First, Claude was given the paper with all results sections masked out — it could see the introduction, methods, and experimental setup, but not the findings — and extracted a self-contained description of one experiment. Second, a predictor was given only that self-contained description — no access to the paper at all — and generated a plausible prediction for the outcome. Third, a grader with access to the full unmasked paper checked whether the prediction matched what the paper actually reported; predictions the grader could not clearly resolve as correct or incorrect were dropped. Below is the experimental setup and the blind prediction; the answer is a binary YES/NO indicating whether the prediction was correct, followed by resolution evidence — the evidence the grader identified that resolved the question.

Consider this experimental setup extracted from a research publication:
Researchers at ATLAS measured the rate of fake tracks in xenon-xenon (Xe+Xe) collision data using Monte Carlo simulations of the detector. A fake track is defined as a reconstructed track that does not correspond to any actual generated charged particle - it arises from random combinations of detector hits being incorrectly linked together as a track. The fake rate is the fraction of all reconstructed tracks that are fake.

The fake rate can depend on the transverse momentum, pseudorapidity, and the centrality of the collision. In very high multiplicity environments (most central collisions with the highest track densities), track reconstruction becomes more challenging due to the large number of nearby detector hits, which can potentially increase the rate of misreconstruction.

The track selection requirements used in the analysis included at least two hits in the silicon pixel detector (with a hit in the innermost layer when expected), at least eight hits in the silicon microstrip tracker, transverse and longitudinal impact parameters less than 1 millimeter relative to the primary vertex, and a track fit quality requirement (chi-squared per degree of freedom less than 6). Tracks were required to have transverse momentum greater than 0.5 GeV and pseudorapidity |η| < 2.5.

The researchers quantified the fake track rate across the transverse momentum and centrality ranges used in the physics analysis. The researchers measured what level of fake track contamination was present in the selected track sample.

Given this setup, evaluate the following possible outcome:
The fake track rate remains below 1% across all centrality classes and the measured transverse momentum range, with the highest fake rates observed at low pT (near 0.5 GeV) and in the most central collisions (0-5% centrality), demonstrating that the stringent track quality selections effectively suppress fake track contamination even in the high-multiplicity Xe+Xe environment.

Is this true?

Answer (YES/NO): YES